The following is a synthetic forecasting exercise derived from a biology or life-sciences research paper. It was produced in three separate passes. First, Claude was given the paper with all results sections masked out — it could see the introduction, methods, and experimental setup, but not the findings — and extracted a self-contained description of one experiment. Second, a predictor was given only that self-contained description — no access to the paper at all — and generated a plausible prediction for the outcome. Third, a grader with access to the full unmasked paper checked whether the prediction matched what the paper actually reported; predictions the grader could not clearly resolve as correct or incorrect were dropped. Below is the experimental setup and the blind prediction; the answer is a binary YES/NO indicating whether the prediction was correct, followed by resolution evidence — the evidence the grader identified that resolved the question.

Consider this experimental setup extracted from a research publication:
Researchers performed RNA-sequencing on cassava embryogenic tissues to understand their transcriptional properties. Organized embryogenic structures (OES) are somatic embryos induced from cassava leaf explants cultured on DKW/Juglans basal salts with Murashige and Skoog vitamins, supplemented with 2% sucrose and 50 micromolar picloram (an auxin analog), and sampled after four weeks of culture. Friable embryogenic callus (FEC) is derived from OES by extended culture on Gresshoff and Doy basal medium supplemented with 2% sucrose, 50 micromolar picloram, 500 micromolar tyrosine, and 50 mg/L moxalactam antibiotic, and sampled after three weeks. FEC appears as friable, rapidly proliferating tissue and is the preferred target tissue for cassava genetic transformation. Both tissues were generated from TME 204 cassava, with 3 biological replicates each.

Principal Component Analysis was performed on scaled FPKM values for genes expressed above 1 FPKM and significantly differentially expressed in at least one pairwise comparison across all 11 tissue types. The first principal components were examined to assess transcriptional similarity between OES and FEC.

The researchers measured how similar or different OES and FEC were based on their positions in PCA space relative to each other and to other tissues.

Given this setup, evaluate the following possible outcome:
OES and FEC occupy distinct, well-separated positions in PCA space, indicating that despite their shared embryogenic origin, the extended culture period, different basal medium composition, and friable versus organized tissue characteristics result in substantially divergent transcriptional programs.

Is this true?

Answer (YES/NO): NO